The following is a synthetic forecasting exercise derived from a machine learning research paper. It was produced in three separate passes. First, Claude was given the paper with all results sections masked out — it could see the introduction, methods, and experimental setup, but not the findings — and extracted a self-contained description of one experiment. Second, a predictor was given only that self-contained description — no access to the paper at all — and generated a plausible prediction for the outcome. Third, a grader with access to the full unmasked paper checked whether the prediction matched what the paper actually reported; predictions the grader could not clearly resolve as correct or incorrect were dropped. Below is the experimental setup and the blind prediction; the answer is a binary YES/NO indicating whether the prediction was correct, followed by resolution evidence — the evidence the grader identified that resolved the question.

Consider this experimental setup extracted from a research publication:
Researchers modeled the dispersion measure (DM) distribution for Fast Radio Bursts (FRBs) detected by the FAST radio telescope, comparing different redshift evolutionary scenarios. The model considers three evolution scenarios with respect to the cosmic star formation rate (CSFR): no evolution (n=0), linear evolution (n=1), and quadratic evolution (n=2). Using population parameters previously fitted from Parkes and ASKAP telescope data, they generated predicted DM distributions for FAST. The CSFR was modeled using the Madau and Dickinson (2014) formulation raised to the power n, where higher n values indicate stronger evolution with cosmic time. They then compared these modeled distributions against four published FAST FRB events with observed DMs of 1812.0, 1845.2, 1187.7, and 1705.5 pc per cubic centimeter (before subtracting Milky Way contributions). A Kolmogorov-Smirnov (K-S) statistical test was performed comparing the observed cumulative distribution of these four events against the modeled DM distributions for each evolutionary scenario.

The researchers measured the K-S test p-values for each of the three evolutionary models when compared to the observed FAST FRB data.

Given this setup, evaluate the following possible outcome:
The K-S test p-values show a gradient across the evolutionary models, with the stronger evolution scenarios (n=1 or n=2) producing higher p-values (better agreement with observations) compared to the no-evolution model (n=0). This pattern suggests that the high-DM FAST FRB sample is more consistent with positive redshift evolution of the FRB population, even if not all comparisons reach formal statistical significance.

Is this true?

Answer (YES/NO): NO